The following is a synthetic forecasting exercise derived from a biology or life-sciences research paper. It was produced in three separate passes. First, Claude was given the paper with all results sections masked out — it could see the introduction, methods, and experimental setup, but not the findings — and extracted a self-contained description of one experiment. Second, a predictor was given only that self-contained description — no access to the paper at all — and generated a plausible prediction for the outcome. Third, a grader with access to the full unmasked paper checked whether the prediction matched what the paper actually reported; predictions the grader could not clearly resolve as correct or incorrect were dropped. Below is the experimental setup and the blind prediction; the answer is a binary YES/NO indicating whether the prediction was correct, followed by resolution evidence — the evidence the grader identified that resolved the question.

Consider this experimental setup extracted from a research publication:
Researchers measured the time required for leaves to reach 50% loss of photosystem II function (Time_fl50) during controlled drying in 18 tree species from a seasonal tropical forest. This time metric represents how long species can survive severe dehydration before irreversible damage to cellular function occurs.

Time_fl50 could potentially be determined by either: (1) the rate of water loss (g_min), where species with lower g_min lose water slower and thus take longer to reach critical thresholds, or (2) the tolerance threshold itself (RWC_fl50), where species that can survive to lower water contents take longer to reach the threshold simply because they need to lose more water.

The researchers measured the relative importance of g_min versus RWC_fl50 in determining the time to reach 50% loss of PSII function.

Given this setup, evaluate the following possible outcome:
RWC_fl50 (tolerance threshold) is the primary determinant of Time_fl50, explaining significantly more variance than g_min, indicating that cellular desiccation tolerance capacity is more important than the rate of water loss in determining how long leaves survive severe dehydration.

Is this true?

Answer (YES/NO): NO